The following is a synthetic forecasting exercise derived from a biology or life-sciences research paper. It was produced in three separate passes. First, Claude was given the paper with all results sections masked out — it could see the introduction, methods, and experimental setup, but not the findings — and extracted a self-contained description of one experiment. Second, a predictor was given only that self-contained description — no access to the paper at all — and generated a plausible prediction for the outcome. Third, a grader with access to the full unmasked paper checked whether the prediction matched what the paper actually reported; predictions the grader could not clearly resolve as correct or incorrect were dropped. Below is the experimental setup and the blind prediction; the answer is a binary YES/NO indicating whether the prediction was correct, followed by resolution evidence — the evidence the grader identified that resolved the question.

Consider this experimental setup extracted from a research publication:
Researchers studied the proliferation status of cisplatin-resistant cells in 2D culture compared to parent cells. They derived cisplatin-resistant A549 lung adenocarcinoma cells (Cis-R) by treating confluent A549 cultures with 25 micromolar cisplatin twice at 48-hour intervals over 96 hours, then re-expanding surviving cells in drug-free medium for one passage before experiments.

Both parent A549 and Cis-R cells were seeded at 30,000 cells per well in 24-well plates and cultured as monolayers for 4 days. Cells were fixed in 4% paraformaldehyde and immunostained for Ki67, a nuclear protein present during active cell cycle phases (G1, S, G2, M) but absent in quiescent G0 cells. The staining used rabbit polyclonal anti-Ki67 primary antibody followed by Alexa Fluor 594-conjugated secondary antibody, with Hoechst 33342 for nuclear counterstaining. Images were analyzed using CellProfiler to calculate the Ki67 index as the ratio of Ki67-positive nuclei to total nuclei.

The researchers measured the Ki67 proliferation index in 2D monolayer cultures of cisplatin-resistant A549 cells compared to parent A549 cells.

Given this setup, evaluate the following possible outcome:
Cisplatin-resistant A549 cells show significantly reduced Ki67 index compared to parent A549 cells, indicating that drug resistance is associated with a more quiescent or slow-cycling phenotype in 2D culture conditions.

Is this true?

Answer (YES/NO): YES